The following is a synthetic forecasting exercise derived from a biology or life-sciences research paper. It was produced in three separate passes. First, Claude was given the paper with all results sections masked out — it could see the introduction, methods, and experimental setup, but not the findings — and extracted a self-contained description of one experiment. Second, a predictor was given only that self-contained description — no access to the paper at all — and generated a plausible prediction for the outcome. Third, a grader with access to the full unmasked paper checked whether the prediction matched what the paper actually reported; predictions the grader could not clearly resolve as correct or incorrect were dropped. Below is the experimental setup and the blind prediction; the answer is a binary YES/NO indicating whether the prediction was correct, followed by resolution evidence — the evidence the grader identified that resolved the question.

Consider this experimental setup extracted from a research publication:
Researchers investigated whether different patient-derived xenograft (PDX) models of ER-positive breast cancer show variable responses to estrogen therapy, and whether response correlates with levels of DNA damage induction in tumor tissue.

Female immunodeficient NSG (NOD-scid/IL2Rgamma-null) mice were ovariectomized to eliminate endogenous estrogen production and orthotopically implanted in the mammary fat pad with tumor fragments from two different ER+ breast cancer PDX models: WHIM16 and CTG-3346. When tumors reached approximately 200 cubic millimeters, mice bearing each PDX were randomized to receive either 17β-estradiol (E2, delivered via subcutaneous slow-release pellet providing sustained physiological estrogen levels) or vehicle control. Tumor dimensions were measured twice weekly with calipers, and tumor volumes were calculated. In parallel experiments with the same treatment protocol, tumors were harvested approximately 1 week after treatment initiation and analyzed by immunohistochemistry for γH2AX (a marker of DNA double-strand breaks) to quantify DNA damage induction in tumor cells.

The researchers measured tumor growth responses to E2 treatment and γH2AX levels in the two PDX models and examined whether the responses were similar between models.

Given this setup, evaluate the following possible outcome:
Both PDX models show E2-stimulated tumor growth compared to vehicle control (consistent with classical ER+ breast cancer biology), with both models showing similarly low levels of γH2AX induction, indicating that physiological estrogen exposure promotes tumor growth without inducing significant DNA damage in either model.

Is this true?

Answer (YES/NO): NO